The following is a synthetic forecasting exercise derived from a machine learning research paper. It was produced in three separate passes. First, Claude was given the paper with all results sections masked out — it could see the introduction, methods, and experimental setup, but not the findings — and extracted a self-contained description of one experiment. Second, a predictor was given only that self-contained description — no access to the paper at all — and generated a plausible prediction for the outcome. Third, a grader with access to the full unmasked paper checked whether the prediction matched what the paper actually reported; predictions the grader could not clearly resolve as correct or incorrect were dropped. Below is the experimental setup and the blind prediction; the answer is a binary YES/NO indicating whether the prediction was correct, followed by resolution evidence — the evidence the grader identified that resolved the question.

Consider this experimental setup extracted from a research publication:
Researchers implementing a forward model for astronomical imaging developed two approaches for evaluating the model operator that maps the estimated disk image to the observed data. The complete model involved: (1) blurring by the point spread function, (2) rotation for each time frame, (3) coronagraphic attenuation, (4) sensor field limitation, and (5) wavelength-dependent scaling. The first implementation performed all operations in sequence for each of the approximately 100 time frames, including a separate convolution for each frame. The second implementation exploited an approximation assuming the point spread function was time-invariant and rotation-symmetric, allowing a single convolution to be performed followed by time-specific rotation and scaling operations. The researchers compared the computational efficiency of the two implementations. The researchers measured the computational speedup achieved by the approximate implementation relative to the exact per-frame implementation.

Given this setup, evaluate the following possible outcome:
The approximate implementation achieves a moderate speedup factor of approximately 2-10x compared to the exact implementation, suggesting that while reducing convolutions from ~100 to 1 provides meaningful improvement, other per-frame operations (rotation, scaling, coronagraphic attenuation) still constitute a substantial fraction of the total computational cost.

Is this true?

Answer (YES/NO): NO